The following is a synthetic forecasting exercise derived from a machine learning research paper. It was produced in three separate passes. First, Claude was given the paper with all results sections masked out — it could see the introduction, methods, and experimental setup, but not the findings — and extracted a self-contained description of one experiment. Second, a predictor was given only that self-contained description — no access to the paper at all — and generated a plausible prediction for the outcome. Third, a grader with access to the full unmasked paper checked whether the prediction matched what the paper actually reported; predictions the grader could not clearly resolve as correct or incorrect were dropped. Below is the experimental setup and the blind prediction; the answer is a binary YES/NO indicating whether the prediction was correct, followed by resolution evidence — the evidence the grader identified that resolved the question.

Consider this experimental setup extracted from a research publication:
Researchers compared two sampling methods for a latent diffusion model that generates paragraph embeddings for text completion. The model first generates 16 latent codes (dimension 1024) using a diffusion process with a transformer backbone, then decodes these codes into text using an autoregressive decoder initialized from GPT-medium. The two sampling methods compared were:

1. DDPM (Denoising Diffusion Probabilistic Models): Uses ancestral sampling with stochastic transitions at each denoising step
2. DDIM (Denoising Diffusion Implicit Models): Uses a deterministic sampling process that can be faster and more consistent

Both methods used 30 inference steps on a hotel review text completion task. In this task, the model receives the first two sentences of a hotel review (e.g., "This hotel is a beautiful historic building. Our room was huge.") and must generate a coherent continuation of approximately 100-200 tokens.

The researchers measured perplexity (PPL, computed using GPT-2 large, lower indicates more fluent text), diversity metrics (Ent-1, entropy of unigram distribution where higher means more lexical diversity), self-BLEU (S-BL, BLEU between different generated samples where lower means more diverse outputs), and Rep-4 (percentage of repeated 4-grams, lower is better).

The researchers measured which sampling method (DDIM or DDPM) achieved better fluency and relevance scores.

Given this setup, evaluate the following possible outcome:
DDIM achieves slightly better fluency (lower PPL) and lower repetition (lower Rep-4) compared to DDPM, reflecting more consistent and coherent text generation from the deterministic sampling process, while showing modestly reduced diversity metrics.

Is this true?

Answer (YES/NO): NO